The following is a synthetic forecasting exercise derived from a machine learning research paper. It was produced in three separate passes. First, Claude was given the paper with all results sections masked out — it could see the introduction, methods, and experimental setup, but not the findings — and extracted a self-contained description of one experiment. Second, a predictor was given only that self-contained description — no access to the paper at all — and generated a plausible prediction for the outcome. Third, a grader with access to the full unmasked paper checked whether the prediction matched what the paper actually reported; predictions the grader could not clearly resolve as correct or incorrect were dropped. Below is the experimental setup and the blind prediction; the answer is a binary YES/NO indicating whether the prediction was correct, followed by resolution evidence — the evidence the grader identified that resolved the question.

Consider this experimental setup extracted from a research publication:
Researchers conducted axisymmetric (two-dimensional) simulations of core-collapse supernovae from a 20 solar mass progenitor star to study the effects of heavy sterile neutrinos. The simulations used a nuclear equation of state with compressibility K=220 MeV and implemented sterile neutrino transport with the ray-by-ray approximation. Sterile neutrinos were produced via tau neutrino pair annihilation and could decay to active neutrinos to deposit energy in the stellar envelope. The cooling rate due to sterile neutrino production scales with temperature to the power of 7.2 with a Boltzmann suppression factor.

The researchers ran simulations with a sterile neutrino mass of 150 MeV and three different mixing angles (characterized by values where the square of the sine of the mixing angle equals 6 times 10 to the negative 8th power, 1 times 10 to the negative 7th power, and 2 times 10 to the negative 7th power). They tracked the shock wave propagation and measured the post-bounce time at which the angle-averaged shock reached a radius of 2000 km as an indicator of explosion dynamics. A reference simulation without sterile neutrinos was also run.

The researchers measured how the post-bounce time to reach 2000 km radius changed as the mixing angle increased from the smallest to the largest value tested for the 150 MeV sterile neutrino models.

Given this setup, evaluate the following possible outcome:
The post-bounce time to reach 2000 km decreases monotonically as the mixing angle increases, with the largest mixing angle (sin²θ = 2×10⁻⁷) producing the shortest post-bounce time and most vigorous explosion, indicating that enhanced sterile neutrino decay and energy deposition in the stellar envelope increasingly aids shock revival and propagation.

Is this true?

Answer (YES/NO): YES